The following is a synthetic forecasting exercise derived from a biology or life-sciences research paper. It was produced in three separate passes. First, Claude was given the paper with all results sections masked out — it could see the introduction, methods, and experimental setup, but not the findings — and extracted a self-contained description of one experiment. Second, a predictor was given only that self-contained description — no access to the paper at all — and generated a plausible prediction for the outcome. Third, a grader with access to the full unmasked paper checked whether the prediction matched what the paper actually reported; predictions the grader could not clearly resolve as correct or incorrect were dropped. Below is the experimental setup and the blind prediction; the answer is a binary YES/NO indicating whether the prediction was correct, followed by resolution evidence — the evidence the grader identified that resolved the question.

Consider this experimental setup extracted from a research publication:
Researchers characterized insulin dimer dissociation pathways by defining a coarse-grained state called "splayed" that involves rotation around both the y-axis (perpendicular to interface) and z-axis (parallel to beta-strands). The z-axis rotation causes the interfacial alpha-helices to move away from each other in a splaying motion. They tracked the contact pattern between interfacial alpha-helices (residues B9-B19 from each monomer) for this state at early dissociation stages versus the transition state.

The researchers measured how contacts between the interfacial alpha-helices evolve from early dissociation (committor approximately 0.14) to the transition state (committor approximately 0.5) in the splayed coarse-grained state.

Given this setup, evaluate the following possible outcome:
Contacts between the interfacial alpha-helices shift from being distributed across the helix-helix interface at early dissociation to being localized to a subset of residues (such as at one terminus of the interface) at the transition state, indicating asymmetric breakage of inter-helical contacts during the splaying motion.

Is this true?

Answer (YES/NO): NO